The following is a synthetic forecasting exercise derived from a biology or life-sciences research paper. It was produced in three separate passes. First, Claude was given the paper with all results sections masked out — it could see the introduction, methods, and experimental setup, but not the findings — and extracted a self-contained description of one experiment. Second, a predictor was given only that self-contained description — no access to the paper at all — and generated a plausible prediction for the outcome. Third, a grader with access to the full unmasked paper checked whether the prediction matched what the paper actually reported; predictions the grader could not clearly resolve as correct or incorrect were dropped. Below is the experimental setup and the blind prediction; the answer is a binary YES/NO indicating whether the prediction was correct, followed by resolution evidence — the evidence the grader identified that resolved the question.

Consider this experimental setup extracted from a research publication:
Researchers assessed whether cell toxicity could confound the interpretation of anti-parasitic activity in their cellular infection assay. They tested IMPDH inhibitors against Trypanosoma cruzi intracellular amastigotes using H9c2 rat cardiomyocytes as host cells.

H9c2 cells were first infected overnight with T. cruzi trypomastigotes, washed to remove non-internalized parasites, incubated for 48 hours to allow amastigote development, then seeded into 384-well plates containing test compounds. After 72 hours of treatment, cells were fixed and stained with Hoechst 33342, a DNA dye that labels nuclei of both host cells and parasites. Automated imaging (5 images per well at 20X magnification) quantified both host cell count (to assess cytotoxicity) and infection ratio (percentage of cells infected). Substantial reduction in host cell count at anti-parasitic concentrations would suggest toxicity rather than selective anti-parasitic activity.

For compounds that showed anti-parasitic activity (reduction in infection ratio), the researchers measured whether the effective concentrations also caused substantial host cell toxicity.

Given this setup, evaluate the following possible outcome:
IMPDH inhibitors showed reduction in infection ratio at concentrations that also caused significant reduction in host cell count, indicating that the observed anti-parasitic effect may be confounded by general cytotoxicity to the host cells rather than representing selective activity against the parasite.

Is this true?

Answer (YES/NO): NO